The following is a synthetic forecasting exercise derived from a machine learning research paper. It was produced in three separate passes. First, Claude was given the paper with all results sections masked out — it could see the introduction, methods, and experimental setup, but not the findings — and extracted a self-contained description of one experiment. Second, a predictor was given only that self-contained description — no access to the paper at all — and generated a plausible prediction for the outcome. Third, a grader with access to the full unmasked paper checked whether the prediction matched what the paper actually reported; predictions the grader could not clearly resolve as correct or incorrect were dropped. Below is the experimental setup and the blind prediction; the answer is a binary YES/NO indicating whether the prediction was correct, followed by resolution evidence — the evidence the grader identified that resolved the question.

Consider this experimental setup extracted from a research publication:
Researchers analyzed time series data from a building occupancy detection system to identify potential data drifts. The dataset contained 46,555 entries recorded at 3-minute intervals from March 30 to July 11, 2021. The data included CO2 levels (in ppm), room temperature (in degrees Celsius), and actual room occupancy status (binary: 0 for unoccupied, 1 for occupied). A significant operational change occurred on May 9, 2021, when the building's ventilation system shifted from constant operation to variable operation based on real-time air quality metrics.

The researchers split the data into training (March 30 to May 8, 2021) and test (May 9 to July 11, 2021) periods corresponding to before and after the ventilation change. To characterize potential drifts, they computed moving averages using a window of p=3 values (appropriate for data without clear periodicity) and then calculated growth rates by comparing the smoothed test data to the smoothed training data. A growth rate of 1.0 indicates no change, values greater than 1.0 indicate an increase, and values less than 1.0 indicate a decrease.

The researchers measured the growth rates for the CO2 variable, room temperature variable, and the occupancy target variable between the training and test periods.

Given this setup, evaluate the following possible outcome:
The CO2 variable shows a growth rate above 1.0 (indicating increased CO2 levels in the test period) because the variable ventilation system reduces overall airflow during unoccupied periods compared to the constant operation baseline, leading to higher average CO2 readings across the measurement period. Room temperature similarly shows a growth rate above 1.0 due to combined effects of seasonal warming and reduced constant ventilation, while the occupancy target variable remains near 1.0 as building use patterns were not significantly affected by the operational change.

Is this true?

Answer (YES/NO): NO